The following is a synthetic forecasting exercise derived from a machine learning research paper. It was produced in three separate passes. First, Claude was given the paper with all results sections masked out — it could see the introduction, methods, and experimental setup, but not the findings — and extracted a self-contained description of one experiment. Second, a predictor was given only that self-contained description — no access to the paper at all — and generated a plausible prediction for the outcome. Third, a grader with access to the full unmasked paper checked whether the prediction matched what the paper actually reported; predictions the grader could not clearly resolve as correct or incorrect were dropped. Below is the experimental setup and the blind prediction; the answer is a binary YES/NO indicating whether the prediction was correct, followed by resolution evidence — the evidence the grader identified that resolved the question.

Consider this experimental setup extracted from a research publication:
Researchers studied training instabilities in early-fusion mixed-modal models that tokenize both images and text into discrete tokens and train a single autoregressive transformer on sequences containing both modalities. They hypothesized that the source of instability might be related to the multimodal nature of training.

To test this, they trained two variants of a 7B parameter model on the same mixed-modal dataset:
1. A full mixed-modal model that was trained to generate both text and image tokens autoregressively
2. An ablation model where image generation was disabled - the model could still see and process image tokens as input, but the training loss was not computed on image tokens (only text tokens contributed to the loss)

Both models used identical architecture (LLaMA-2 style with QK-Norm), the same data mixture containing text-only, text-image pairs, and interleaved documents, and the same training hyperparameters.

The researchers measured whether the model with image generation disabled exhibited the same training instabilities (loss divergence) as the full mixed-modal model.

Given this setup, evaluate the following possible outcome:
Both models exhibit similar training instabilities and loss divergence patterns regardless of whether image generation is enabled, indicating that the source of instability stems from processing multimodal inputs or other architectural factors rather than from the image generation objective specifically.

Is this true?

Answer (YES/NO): NO